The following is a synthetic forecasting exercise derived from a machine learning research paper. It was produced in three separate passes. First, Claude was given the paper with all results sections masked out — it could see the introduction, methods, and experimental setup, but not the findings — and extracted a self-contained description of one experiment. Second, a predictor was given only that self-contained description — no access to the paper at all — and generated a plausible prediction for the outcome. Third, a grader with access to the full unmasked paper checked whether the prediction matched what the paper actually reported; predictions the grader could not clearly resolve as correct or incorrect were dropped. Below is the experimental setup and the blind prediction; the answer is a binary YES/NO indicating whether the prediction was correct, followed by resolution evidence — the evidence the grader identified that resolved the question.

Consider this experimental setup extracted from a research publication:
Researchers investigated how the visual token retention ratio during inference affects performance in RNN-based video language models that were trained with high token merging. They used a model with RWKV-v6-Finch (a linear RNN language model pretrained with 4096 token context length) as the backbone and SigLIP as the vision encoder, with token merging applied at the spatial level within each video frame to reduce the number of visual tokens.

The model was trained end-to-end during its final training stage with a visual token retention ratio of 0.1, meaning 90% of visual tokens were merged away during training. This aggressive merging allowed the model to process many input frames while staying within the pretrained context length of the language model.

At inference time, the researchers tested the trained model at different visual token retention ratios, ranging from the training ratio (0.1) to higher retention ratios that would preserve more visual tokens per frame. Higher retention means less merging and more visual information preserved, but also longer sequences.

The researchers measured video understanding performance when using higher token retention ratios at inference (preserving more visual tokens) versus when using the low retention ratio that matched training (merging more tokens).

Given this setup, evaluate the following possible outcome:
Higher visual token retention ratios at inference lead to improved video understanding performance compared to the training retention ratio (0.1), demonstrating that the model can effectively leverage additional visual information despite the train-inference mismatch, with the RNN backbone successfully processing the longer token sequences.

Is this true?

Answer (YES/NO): NO